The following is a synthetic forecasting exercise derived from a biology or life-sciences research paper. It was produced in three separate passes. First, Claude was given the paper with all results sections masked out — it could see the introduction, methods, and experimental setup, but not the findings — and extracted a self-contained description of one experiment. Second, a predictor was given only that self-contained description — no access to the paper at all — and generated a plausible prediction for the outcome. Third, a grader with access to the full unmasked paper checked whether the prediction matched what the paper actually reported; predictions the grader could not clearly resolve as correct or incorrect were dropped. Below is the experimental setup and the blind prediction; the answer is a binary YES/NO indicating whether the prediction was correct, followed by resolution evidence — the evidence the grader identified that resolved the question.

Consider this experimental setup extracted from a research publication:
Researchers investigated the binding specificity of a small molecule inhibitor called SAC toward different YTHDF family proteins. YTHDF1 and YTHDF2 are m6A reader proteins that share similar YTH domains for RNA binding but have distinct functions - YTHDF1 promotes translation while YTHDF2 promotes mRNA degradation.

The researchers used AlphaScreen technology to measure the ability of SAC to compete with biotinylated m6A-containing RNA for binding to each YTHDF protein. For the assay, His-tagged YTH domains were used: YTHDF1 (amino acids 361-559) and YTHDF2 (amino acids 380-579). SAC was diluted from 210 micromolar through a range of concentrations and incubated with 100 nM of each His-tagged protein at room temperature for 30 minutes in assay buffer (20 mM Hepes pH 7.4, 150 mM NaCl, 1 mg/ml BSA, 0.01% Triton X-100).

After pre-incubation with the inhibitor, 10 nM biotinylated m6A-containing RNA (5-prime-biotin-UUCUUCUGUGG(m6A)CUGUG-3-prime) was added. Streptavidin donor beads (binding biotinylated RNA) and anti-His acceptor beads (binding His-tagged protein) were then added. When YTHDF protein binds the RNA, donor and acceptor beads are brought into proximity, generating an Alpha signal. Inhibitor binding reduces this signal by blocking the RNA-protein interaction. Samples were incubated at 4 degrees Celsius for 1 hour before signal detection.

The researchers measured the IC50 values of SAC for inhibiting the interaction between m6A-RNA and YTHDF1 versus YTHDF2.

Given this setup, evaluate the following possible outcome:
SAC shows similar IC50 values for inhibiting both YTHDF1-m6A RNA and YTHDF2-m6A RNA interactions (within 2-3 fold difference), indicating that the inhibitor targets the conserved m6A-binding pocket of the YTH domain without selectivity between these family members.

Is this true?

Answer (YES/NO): NO